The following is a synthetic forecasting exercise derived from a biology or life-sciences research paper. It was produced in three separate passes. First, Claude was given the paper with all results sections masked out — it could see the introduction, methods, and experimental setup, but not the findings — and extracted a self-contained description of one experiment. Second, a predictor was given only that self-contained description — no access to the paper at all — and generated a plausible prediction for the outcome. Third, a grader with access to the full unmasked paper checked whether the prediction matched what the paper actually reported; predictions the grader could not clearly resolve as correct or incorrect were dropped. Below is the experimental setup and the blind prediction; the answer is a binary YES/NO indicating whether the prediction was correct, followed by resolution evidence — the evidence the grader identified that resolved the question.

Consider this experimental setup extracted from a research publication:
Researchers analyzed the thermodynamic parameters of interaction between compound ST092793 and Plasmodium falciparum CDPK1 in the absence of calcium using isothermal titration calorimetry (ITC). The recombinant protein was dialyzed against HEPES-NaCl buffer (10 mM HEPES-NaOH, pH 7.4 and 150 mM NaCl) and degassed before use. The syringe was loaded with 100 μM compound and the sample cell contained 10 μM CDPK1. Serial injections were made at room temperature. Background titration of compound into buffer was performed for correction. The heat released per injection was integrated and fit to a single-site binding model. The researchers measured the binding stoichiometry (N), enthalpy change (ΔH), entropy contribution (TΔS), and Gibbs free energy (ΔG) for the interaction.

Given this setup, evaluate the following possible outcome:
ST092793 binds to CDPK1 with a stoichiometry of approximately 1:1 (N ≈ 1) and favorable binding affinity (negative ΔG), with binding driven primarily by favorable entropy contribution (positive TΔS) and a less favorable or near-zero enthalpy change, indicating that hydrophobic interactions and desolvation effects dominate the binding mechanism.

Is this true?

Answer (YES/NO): NO